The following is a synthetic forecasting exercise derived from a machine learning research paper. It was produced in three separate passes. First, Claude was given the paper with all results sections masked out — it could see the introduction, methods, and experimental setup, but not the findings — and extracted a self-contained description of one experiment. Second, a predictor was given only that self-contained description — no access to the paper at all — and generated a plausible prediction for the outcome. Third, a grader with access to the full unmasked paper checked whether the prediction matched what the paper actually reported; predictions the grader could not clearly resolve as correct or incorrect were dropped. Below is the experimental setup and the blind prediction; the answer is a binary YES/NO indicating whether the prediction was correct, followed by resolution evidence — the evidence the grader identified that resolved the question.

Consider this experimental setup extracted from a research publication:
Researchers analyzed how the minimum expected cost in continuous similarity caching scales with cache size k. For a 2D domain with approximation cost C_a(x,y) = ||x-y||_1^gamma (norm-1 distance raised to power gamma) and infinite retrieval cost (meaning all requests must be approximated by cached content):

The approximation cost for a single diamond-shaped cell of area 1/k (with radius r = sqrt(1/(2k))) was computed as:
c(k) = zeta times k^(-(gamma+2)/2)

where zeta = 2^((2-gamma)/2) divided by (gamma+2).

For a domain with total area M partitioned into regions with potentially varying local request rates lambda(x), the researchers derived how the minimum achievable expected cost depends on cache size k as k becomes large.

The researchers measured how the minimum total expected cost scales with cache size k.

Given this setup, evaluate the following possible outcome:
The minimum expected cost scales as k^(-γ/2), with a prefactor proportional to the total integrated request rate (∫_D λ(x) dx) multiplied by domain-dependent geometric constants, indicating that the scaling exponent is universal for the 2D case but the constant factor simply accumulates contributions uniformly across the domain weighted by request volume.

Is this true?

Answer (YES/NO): NO